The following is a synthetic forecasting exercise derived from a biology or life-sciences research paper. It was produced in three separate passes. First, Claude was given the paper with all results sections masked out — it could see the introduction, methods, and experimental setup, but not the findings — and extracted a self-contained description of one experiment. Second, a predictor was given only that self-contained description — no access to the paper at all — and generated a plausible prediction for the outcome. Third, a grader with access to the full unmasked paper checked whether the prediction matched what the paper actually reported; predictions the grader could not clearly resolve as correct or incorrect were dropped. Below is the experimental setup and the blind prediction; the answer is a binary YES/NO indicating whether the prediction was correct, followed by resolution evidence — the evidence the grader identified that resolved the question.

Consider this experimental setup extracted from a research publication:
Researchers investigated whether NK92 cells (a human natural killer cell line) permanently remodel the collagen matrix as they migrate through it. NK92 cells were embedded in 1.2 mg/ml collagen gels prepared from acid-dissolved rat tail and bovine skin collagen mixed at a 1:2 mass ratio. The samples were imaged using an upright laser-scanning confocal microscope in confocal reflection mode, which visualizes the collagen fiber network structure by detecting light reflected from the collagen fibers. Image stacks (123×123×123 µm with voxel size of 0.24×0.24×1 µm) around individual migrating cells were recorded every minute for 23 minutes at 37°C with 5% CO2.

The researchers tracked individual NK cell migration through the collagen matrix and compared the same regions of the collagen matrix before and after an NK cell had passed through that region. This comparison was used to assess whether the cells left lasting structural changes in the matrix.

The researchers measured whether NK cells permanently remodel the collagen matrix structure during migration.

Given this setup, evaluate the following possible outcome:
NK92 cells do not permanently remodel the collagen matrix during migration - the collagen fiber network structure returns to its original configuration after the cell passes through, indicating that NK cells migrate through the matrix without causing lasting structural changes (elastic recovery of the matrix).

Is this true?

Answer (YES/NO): YES